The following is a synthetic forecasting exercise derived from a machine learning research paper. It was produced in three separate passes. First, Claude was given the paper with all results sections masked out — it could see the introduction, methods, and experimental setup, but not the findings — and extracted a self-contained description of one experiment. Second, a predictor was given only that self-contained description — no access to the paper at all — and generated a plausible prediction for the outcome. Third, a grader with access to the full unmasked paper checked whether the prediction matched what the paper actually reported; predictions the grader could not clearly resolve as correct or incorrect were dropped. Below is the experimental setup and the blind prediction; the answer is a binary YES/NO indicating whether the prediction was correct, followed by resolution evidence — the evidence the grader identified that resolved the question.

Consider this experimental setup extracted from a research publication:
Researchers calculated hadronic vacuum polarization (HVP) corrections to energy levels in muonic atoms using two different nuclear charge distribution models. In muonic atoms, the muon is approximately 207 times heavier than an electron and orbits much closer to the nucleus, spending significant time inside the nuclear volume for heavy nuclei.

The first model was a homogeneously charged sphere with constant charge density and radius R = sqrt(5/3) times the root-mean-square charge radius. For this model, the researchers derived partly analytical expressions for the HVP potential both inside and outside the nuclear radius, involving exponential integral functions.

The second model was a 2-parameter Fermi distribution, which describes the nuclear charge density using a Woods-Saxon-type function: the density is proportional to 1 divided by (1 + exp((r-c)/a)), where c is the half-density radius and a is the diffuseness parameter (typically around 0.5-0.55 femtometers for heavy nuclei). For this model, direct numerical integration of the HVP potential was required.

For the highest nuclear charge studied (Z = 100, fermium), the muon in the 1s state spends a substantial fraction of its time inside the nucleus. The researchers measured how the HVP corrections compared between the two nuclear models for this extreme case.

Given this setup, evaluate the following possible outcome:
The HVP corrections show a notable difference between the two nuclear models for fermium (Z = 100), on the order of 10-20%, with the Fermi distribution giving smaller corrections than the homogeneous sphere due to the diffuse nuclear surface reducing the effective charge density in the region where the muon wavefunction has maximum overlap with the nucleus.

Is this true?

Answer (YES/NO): NO